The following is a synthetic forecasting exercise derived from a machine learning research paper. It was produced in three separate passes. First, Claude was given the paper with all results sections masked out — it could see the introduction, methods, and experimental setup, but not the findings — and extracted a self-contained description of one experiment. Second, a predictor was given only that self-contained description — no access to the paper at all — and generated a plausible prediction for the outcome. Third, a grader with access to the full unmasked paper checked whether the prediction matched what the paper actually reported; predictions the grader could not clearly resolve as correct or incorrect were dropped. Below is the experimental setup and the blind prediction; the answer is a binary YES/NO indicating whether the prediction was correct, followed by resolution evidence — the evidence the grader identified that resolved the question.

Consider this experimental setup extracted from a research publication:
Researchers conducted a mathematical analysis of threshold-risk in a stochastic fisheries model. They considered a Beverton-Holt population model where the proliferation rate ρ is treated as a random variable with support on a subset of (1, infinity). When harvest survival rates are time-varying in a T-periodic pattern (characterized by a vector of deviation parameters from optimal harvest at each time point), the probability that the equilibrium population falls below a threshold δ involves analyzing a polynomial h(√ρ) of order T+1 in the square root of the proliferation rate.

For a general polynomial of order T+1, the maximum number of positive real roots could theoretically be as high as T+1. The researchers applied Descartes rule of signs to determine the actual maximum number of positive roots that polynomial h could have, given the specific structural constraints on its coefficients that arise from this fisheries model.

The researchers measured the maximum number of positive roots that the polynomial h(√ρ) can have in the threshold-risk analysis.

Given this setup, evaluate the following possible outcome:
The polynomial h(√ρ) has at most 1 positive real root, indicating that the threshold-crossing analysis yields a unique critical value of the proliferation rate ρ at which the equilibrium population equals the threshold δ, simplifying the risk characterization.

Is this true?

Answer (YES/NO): NO